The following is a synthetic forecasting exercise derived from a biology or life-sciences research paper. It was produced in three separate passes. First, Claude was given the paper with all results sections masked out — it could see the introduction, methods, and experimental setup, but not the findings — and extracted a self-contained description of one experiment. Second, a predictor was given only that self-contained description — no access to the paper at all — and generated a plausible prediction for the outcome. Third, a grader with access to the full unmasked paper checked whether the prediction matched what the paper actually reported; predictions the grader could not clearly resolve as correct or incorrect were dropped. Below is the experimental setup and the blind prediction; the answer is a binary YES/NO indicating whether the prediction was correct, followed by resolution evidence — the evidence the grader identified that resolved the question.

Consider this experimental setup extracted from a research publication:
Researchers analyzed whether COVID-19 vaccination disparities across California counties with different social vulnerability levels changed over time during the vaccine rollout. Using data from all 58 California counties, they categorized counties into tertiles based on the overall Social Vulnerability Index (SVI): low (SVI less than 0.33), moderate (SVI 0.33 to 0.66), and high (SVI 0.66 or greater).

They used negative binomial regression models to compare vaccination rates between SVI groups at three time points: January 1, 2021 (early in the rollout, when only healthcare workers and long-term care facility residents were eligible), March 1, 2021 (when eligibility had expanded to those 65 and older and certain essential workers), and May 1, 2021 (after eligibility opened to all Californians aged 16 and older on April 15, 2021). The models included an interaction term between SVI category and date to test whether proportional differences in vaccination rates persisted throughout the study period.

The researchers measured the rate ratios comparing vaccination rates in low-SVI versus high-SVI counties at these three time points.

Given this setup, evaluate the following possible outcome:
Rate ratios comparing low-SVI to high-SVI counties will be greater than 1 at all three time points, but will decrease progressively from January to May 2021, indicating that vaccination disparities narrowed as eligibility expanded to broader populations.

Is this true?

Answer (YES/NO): YES